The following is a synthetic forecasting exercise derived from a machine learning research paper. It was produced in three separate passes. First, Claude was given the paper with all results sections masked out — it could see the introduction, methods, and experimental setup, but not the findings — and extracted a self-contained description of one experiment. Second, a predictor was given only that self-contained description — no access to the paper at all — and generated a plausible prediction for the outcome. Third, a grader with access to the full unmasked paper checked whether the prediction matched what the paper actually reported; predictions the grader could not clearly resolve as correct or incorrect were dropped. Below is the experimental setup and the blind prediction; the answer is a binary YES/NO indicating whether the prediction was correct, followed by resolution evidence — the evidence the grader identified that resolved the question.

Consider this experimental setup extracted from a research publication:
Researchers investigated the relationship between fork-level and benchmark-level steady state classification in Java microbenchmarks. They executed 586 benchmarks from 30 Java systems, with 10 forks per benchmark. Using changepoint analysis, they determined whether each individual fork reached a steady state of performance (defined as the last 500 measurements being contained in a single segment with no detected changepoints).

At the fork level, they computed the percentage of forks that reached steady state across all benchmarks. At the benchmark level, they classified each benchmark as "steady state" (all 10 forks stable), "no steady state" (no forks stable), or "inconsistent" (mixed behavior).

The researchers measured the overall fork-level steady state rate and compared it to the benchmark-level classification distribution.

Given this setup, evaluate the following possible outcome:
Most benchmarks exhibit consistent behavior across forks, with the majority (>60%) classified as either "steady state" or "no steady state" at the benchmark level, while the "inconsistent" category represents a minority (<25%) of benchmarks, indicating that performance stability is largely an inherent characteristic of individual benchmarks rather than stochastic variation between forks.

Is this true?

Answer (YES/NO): NO